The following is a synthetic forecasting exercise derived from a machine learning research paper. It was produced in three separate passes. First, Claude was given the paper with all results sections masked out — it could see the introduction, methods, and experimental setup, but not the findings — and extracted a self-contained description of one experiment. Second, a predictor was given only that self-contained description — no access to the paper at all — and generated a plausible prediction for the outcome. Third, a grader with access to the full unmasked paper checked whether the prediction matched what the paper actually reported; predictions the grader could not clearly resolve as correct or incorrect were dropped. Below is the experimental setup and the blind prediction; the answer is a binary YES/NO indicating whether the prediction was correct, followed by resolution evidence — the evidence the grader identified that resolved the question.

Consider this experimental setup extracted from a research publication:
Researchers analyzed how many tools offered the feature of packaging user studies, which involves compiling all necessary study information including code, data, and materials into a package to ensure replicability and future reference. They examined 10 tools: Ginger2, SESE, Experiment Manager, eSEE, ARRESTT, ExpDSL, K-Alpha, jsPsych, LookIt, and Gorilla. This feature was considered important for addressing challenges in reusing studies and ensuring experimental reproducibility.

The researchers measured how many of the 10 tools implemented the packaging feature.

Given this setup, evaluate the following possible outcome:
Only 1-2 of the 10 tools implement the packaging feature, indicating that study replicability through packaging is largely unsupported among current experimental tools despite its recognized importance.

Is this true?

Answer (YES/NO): NO